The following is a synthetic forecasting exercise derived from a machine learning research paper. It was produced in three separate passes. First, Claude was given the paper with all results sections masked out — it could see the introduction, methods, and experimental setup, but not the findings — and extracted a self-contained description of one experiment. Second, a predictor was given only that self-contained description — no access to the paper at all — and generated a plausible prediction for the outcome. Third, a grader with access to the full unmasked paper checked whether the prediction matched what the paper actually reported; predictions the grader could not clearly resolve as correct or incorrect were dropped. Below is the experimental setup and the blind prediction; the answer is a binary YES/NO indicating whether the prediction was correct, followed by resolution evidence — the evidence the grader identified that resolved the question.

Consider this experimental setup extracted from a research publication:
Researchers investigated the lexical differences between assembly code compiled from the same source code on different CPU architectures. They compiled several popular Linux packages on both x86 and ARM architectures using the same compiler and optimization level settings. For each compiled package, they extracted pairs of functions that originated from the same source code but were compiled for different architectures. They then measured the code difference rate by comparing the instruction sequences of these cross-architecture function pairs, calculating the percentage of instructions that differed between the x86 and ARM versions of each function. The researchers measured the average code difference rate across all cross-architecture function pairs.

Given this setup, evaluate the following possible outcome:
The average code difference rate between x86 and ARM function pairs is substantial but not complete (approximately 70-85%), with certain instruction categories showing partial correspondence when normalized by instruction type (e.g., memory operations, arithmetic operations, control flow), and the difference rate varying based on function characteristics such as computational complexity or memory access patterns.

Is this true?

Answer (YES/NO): NO